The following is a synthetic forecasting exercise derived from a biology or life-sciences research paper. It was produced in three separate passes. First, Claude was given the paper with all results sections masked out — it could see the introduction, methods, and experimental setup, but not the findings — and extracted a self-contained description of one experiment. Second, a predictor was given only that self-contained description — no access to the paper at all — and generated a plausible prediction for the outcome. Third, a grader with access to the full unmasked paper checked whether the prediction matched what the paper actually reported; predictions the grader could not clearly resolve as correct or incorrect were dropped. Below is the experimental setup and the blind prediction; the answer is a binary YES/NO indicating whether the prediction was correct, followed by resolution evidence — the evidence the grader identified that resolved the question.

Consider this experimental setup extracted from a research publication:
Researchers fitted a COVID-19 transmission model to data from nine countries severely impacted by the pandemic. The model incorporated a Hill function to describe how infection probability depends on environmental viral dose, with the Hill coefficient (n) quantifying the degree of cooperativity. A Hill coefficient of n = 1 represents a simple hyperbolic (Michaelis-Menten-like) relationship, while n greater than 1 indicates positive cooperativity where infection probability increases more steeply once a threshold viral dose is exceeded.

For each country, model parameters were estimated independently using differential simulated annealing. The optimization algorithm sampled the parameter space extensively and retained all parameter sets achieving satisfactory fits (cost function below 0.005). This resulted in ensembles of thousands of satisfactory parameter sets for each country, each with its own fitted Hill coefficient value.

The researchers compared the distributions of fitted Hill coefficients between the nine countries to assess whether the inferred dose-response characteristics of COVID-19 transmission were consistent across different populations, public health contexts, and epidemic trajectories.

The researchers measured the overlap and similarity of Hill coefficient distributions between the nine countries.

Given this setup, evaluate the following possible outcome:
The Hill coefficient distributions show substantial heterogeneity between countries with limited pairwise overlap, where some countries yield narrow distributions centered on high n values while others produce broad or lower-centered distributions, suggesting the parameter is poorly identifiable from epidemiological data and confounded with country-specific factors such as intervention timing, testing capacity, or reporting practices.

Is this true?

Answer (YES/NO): NO